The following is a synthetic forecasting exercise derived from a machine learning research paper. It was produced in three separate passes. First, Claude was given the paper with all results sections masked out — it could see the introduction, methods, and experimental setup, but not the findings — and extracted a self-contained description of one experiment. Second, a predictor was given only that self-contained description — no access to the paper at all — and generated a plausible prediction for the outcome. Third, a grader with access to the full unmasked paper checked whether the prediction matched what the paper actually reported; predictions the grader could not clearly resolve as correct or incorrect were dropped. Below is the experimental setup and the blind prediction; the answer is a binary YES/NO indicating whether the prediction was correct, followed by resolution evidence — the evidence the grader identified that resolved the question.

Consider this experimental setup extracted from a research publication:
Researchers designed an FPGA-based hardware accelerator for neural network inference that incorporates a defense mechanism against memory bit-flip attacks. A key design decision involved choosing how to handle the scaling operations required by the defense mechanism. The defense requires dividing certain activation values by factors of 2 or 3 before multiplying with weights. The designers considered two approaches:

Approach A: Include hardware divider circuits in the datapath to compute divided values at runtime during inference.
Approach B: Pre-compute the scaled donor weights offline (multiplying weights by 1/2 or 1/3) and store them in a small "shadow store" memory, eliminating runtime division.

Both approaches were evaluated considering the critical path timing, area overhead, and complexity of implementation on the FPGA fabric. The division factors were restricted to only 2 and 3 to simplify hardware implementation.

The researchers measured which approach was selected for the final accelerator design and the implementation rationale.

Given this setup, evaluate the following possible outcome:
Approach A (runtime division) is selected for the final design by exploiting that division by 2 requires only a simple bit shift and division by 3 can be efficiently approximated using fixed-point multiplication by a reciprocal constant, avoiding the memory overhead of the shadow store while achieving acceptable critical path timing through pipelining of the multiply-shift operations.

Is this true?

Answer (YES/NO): NO